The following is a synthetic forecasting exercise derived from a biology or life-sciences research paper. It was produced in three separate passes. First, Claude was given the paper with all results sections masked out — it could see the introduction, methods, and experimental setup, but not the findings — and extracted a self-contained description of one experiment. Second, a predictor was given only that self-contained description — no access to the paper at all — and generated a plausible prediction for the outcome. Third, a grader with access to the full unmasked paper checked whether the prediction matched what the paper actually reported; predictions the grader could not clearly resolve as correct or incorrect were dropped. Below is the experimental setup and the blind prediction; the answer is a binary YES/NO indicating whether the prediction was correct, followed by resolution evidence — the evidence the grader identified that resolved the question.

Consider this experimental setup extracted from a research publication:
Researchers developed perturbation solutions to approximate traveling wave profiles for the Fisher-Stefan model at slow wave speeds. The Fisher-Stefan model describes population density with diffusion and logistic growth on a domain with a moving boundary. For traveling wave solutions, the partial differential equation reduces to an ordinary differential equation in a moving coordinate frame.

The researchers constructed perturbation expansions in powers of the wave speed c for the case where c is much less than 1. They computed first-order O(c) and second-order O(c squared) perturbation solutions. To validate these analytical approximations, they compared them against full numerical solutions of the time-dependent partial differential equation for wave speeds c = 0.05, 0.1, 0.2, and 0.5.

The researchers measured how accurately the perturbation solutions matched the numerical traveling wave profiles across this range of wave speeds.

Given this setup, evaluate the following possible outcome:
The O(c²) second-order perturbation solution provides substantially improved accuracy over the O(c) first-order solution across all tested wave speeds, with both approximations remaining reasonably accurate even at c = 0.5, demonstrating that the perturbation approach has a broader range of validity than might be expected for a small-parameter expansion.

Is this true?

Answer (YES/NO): NO